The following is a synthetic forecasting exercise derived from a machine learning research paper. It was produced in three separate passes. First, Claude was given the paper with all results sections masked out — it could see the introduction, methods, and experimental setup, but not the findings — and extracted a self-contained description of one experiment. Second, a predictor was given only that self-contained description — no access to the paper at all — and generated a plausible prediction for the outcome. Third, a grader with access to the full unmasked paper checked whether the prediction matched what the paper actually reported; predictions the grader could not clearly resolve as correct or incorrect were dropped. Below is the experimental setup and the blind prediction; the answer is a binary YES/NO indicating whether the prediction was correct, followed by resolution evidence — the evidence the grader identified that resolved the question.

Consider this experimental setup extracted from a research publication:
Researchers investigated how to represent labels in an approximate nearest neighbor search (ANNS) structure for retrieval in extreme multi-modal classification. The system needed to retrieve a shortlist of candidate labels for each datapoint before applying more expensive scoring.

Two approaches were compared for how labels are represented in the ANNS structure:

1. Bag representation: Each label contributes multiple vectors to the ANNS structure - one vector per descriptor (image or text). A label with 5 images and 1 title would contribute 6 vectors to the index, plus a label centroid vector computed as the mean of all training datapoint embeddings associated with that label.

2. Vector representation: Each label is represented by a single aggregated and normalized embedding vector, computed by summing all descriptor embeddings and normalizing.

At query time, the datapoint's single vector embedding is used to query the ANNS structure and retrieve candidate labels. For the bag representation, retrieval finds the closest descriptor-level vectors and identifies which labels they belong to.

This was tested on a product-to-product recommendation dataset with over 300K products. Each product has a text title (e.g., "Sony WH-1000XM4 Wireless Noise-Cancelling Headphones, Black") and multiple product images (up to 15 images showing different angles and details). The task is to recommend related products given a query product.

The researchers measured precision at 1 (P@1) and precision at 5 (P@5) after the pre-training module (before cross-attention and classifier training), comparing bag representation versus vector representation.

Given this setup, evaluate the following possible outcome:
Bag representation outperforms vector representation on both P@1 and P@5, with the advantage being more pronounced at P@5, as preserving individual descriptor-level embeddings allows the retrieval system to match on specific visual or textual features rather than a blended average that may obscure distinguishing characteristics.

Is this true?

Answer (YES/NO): YES